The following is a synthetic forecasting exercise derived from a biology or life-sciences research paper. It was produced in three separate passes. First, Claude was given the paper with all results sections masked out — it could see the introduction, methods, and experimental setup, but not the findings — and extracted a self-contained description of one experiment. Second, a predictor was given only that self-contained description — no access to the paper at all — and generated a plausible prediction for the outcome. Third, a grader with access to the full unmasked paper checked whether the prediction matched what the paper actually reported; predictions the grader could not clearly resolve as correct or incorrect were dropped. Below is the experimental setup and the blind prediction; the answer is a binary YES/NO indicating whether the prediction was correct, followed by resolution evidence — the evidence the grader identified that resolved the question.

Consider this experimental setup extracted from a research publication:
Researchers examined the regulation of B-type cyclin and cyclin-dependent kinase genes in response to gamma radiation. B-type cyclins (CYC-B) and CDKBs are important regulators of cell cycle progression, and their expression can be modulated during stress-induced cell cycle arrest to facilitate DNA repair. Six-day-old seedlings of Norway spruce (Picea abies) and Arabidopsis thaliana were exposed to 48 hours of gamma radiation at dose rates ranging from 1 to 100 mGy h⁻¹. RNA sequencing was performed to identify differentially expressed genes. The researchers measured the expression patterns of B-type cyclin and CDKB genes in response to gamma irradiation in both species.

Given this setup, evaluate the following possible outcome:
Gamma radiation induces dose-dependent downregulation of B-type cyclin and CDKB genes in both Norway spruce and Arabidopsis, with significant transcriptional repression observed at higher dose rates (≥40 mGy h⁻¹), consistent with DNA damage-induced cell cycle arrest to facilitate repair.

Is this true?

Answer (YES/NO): NO